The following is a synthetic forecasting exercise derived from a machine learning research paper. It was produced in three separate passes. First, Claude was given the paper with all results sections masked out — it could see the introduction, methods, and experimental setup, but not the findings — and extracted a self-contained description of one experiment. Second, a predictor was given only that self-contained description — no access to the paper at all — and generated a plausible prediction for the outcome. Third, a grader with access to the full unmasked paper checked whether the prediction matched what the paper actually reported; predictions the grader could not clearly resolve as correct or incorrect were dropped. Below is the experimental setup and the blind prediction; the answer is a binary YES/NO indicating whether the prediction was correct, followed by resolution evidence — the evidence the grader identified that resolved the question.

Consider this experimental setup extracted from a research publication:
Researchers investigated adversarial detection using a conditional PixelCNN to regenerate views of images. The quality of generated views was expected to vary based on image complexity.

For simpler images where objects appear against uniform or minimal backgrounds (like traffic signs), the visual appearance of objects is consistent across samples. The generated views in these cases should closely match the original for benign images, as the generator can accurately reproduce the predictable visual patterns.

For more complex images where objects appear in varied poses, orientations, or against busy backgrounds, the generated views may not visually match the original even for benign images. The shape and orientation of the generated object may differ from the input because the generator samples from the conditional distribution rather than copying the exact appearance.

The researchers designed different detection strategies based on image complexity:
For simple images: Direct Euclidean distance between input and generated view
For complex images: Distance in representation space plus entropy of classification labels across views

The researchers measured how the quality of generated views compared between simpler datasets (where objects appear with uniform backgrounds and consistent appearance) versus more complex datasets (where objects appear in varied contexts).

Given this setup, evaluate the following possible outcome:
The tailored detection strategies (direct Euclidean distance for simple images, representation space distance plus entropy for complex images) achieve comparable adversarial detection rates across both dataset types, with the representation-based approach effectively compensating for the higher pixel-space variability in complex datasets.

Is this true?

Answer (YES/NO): NO